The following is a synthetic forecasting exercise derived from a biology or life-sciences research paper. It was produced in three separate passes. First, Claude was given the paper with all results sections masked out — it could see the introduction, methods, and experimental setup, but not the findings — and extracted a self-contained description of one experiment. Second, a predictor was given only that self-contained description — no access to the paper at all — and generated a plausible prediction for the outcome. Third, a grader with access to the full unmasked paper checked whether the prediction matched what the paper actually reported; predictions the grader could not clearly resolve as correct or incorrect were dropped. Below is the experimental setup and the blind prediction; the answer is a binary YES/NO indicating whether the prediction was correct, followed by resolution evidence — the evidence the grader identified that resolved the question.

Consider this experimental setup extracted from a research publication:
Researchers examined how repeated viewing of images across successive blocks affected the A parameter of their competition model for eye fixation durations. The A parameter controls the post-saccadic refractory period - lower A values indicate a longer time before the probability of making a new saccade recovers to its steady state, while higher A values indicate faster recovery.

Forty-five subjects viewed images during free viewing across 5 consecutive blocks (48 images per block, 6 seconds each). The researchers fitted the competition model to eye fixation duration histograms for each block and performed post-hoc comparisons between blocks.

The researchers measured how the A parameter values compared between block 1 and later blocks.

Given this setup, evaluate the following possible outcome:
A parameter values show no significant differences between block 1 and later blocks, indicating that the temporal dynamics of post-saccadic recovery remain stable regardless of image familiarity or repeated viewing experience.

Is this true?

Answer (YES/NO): NO